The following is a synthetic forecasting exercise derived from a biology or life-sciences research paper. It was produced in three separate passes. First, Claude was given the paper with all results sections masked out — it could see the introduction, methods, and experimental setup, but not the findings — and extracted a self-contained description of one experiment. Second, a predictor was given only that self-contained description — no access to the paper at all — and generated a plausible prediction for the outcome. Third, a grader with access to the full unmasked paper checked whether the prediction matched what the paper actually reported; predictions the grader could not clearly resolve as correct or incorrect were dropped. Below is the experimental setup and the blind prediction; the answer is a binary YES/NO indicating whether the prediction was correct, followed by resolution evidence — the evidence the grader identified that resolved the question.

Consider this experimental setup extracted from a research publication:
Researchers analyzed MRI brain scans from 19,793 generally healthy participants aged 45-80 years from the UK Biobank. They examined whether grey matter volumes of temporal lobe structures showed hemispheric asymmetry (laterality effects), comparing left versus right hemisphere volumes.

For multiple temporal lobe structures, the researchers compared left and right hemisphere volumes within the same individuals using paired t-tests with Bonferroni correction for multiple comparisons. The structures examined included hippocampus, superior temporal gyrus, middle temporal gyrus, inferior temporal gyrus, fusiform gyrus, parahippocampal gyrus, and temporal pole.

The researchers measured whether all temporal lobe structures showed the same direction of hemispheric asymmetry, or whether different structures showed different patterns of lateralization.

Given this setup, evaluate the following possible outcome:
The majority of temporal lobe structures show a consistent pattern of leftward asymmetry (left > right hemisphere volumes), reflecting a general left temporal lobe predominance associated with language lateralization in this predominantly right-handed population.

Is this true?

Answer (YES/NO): NO